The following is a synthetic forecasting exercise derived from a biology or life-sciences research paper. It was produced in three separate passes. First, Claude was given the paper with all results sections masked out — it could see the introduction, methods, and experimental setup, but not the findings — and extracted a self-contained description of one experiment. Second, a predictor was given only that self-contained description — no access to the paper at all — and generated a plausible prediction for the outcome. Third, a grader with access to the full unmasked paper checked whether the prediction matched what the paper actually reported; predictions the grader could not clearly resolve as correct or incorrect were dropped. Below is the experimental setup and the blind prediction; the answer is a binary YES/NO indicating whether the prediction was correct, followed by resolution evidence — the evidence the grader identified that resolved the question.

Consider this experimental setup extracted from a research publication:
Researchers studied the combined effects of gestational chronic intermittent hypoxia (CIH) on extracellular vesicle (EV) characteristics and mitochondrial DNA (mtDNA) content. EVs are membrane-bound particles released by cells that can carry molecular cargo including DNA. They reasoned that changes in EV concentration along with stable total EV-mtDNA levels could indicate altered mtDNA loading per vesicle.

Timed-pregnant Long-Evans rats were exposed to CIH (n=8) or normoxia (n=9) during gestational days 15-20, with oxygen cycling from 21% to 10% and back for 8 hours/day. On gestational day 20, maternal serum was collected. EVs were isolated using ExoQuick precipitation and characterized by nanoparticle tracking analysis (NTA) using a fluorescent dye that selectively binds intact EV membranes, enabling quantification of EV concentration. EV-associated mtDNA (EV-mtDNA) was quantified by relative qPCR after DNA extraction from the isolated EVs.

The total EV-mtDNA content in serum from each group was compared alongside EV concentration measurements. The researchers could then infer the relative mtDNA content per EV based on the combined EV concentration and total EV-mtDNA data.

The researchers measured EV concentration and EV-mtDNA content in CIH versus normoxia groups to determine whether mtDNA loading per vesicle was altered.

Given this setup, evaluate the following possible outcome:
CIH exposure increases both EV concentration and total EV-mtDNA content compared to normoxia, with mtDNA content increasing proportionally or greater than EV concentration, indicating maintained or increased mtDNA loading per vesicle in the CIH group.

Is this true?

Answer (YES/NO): NO